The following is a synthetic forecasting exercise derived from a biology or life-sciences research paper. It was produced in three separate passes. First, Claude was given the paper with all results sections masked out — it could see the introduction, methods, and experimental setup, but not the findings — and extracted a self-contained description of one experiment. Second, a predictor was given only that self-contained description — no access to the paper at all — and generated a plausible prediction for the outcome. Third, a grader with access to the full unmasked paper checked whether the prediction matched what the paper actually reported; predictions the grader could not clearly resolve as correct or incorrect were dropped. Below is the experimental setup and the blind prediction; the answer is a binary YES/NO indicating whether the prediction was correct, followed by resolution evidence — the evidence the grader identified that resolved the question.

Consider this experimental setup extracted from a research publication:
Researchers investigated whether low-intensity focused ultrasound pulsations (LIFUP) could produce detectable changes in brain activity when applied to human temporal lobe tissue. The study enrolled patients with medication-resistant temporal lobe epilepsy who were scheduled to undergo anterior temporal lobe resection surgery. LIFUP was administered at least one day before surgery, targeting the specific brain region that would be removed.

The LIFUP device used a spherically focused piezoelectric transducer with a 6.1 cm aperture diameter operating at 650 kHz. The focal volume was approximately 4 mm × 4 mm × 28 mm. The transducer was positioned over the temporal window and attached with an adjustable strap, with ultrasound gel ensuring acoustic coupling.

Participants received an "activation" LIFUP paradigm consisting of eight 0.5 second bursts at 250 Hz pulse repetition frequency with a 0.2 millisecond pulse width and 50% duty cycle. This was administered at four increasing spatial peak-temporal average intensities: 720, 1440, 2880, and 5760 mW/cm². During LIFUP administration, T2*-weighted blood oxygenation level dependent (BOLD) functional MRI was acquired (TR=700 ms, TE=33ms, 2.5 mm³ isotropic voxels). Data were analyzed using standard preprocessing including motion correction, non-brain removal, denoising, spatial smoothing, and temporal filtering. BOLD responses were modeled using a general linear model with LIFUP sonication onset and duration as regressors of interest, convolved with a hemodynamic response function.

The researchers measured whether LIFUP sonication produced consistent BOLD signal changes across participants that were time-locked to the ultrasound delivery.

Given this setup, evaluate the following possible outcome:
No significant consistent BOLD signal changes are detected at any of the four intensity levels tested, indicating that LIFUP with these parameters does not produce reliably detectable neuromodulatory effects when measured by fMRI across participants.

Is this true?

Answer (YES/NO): YES